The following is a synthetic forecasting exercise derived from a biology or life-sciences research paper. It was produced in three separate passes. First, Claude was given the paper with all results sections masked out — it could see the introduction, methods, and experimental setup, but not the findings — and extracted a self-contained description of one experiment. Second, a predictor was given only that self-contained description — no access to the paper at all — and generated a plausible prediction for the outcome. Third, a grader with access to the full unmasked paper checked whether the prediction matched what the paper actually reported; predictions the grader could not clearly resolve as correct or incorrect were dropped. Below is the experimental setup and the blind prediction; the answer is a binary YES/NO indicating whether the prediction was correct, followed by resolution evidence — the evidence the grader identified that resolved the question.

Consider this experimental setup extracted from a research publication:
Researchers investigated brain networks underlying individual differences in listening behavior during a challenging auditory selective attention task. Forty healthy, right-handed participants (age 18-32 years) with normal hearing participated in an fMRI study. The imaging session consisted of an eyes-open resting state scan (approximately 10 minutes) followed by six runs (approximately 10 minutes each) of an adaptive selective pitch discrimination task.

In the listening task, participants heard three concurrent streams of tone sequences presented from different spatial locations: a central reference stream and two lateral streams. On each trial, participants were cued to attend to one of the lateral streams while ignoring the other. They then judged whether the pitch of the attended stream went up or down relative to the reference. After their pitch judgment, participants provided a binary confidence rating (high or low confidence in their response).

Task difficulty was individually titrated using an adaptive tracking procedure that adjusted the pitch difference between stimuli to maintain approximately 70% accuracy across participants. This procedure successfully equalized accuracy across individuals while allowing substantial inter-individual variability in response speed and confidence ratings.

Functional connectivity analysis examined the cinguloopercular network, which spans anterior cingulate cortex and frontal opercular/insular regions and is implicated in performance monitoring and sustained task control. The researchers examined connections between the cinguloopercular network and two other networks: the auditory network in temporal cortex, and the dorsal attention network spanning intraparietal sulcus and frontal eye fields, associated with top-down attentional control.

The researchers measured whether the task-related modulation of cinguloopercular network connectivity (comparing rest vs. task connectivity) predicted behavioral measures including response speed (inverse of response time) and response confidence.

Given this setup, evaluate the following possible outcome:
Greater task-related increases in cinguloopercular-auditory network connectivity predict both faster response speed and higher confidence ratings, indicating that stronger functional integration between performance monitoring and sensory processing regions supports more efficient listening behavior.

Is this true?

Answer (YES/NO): NO